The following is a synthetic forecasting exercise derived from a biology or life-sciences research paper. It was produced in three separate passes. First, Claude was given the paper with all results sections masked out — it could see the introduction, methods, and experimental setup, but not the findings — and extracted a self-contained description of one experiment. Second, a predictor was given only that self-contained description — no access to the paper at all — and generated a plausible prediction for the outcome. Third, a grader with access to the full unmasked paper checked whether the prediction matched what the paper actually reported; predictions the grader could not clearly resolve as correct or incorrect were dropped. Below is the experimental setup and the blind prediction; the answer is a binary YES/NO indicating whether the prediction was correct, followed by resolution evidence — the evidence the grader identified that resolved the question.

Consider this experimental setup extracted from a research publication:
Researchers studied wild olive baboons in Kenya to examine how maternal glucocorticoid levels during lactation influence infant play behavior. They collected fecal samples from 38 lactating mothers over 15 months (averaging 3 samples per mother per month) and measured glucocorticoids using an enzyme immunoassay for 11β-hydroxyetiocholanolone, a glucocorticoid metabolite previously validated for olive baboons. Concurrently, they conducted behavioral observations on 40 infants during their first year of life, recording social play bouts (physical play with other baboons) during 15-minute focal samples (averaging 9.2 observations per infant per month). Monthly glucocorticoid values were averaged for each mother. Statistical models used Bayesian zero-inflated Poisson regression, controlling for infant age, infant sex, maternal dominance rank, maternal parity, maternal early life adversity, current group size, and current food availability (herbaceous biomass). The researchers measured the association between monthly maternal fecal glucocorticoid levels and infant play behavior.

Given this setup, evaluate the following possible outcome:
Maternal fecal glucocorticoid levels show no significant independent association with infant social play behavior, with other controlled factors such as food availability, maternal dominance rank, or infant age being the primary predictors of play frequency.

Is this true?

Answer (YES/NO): NO